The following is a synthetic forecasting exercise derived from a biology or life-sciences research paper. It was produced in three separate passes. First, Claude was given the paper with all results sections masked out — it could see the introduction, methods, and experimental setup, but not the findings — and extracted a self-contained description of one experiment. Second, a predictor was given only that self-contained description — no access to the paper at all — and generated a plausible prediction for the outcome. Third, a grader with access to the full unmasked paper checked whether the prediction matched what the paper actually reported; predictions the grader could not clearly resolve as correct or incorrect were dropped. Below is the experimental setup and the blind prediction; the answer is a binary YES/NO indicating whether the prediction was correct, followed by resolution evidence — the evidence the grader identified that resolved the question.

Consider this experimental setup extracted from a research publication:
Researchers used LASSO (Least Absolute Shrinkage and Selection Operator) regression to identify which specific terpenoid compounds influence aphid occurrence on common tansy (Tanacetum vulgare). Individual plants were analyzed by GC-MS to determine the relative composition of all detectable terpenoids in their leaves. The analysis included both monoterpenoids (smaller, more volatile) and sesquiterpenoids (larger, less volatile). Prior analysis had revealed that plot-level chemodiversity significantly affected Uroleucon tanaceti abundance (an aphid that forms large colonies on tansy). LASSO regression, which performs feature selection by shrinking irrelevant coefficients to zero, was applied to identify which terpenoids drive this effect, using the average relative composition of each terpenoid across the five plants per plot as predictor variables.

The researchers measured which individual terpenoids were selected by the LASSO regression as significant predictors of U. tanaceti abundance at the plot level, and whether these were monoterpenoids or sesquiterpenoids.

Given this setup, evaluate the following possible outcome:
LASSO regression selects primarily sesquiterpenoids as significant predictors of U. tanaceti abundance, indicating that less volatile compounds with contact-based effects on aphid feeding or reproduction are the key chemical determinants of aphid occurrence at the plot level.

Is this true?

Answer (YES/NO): NO